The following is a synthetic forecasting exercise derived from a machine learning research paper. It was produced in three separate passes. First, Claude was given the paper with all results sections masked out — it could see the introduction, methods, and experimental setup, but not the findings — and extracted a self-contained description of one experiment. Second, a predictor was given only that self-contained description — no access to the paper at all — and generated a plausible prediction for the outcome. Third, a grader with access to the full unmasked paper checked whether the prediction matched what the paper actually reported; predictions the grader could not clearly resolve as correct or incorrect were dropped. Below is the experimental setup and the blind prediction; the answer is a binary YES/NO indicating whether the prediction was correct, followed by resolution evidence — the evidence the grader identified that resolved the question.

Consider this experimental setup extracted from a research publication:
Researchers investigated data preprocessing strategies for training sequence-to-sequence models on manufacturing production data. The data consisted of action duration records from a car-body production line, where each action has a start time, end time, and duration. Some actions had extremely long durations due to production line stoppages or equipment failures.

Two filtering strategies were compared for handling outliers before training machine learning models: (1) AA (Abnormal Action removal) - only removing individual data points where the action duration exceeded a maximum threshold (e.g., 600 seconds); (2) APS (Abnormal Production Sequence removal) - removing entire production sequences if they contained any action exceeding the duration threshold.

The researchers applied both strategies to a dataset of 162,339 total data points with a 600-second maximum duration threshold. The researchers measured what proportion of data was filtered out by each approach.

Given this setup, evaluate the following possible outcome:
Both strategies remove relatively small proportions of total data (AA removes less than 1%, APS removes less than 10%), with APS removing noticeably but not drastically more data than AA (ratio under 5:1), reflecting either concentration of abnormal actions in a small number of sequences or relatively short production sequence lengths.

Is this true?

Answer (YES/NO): NO